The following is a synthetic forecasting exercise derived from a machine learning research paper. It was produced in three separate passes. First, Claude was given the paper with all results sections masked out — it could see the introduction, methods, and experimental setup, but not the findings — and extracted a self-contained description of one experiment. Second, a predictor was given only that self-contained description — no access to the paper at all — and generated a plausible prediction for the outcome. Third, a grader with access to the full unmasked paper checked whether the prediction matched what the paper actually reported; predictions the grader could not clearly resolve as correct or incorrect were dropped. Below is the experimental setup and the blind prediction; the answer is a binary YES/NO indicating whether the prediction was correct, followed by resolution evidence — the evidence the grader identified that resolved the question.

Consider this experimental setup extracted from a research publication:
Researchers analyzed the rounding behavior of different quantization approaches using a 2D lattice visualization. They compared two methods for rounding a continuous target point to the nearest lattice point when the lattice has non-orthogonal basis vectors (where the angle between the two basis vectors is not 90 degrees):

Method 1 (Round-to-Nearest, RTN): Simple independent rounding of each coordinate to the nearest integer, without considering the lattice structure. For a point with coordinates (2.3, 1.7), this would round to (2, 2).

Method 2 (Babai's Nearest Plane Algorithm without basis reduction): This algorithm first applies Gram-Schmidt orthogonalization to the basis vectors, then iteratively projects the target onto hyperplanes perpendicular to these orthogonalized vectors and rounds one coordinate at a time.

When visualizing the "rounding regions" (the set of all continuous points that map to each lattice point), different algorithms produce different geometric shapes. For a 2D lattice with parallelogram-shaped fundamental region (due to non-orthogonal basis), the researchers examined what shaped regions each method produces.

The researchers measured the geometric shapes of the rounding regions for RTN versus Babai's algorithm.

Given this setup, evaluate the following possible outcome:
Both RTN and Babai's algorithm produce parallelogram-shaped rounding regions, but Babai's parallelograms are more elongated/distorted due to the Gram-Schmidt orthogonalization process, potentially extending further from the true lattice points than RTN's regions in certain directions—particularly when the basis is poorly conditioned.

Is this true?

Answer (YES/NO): NO